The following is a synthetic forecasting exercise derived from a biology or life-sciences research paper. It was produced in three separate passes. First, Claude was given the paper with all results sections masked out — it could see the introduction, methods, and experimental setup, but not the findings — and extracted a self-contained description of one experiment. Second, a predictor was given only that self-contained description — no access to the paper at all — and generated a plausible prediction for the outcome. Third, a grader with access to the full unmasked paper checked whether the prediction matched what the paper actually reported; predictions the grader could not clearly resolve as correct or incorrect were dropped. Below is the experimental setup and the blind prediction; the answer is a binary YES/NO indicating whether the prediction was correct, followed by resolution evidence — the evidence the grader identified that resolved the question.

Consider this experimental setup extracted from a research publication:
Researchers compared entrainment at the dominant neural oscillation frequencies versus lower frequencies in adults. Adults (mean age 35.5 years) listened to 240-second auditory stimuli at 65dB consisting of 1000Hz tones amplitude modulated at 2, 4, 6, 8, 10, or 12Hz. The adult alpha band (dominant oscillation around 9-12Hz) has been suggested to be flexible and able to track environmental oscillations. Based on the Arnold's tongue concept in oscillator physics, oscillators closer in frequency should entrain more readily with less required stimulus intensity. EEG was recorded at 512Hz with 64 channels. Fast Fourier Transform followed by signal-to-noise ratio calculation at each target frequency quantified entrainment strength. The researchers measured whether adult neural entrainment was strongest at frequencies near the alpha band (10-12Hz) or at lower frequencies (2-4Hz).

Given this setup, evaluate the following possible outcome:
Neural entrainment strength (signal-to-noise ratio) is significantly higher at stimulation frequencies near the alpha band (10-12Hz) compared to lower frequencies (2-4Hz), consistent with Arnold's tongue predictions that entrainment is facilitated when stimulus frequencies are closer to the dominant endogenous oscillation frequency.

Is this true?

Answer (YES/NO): NO